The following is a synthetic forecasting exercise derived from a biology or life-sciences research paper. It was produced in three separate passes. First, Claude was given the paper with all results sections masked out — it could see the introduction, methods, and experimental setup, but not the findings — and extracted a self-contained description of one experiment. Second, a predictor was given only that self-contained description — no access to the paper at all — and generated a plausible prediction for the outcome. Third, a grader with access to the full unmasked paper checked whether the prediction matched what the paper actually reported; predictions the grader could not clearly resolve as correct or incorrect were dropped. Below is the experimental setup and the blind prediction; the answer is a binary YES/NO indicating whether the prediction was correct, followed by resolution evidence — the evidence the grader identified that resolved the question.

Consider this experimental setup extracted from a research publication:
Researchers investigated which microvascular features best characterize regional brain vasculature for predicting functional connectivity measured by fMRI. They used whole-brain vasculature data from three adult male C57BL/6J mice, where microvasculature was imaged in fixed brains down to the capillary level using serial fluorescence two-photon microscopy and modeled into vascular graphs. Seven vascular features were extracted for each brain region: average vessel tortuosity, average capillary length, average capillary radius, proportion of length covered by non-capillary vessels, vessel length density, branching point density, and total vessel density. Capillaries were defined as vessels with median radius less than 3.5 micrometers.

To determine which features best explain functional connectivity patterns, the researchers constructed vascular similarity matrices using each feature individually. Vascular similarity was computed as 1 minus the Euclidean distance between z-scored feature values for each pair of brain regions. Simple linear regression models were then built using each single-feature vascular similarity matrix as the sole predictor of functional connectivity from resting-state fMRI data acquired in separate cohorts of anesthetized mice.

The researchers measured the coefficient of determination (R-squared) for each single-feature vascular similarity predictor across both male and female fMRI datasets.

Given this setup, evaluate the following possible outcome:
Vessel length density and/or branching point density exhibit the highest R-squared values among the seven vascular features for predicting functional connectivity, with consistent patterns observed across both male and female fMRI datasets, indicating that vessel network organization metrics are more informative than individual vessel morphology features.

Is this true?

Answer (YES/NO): NO